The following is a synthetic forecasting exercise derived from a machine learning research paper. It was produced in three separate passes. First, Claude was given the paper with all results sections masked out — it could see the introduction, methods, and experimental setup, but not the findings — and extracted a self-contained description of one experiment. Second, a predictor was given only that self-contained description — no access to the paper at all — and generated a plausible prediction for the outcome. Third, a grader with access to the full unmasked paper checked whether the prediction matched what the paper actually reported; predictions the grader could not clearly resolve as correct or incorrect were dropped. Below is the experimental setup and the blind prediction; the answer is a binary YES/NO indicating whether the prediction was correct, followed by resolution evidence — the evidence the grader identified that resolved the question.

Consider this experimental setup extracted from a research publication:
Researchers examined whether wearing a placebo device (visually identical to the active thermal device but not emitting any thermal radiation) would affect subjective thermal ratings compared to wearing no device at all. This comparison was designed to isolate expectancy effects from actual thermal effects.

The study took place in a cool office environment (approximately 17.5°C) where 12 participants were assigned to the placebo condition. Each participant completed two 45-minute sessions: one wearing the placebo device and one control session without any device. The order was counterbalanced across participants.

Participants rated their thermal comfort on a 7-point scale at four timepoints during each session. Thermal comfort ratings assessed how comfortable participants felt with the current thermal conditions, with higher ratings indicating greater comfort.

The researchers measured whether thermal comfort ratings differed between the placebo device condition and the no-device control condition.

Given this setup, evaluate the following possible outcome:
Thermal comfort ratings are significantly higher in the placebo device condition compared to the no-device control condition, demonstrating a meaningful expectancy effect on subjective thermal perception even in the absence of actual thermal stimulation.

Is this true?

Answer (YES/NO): NO